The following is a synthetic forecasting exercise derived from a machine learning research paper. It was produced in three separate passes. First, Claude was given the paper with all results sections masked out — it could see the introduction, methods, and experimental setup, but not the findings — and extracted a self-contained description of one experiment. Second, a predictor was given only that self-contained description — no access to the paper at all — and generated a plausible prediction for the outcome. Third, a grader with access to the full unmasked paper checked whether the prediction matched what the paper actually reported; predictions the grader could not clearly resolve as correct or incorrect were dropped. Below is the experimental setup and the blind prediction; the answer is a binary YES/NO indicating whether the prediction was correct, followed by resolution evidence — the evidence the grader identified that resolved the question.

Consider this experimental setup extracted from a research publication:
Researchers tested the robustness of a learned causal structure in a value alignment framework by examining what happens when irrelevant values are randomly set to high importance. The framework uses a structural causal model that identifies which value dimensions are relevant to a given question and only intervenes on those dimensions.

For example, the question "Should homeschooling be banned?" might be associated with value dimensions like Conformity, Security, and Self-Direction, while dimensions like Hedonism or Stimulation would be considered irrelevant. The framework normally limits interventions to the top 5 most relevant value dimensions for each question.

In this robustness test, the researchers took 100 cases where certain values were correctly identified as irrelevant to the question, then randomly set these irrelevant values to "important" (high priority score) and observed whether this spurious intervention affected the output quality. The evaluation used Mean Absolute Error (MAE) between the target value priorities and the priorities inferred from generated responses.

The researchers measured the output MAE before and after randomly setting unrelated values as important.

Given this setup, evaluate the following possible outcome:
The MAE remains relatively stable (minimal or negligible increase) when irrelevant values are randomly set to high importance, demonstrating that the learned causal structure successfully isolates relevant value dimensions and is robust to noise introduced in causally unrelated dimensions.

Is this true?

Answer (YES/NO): YES